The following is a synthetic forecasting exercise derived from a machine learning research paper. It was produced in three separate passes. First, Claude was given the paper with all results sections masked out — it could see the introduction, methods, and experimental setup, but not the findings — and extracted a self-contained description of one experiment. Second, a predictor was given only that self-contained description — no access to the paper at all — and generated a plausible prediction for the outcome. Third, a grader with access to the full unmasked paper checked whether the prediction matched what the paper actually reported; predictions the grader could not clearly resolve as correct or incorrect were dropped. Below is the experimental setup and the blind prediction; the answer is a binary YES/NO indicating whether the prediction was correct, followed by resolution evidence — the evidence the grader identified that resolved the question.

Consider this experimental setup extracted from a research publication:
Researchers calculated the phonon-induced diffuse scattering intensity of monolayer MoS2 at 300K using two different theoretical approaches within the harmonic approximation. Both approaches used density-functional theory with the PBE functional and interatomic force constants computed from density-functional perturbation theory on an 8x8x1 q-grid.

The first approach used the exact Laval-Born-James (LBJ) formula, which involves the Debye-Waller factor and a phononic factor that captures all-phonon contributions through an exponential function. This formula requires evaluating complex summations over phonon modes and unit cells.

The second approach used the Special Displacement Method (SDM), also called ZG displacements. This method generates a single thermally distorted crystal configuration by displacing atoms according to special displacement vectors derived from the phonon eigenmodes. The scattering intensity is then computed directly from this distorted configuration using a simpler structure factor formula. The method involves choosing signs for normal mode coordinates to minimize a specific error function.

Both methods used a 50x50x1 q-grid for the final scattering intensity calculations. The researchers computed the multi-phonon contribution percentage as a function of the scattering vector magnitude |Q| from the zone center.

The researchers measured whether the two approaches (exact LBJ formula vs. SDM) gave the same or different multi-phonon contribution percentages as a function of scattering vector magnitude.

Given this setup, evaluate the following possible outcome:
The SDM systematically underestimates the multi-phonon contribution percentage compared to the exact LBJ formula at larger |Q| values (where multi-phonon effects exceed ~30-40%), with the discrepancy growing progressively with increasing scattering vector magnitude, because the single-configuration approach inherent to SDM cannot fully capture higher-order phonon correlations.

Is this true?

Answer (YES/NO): NO